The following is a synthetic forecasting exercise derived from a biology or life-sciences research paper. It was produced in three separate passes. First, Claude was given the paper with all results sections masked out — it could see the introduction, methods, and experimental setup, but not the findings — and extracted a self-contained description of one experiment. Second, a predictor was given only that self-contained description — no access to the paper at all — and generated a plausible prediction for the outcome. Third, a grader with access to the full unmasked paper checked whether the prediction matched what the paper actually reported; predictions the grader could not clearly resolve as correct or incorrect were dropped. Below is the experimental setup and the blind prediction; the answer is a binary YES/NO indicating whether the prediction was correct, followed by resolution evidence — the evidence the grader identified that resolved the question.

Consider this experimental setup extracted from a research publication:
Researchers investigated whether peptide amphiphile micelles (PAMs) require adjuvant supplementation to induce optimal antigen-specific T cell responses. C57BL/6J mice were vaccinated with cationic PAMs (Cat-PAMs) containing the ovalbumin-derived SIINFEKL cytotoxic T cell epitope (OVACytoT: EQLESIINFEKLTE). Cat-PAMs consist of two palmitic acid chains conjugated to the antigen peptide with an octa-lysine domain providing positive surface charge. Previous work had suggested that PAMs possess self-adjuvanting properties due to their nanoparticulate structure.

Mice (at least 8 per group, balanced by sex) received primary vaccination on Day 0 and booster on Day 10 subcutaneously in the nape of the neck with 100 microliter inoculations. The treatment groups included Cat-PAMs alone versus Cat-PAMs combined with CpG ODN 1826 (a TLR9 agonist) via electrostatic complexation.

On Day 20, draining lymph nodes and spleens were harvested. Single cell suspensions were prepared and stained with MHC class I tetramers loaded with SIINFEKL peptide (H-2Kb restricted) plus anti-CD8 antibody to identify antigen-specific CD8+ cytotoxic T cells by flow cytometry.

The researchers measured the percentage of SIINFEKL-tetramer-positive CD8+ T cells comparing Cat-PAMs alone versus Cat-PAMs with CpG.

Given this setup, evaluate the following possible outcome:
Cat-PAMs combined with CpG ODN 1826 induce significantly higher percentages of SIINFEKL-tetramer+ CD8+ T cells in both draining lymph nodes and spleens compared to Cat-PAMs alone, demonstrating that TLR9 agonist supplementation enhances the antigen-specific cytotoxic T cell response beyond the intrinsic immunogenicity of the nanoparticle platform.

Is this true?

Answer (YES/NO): NO